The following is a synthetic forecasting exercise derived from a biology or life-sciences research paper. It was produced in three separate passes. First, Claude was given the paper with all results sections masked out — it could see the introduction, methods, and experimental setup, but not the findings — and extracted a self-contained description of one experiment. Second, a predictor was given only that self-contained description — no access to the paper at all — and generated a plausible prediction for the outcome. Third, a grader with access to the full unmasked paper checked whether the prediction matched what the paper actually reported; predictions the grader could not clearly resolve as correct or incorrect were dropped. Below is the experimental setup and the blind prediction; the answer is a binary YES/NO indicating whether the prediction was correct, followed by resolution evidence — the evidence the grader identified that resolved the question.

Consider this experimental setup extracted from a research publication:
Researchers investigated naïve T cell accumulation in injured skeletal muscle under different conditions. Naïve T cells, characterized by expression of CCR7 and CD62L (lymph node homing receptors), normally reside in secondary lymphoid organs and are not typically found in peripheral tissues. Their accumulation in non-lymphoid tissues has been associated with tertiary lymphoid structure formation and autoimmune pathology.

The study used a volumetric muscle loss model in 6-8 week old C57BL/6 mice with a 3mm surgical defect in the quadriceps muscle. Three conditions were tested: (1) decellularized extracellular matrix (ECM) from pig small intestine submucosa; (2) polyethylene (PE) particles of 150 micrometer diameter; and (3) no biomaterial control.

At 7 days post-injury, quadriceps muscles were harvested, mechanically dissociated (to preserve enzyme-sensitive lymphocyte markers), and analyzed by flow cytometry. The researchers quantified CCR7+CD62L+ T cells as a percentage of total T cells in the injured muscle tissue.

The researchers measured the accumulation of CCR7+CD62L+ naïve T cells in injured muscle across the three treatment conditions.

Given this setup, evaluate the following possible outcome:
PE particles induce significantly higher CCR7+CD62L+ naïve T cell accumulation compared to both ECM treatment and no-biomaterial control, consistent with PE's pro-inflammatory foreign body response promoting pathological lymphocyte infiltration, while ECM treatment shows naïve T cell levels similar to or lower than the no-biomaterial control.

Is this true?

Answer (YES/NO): NO